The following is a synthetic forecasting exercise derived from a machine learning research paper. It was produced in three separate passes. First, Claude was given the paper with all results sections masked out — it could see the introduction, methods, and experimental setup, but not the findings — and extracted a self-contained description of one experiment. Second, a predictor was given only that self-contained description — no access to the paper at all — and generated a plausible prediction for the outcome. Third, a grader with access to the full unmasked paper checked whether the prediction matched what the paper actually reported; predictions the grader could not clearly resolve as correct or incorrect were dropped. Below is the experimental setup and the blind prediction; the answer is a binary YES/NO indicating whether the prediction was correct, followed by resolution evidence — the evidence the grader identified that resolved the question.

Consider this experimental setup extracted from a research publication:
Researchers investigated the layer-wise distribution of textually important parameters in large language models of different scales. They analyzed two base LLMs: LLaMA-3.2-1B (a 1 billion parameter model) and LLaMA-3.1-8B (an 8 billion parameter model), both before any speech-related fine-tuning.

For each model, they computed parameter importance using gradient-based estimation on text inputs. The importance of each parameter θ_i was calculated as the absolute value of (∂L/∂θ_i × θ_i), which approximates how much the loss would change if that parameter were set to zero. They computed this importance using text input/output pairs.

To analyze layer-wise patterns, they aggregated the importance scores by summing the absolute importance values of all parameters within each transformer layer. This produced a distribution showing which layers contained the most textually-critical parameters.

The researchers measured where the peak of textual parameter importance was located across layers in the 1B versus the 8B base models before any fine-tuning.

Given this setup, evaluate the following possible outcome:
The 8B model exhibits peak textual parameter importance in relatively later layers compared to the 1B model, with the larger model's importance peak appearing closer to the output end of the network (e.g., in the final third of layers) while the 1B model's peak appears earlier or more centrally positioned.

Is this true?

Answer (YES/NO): NO